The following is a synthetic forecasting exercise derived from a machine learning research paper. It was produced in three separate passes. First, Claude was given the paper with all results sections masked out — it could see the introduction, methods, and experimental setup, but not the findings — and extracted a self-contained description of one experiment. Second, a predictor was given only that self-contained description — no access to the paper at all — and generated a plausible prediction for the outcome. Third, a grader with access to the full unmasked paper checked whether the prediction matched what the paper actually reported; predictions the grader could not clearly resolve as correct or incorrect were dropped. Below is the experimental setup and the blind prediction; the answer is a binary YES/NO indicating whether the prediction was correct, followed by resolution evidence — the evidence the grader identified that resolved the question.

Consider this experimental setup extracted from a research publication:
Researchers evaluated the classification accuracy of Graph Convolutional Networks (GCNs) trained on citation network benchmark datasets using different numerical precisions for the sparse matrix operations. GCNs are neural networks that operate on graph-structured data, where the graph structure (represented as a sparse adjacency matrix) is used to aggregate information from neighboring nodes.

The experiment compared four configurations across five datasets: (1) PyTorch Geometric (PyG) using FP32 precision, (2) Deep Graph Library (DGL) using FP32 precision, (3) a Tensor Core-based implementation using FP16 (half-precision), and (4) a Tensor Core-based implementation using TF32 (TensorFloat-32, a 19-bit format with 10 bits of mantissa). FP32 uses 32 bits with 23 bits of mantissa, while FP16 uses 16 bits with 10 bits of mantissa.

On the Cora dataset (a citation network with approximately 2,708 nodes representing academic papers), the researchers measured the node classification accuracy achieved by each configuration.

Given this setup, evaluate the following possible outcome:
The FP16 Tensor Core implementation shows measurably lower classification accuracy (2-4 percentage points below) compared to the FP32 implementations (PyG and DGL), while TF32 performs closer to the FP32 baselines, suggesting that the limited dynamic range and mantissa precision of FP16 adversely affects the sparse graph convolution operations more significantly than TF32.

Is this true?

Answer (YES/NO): NO